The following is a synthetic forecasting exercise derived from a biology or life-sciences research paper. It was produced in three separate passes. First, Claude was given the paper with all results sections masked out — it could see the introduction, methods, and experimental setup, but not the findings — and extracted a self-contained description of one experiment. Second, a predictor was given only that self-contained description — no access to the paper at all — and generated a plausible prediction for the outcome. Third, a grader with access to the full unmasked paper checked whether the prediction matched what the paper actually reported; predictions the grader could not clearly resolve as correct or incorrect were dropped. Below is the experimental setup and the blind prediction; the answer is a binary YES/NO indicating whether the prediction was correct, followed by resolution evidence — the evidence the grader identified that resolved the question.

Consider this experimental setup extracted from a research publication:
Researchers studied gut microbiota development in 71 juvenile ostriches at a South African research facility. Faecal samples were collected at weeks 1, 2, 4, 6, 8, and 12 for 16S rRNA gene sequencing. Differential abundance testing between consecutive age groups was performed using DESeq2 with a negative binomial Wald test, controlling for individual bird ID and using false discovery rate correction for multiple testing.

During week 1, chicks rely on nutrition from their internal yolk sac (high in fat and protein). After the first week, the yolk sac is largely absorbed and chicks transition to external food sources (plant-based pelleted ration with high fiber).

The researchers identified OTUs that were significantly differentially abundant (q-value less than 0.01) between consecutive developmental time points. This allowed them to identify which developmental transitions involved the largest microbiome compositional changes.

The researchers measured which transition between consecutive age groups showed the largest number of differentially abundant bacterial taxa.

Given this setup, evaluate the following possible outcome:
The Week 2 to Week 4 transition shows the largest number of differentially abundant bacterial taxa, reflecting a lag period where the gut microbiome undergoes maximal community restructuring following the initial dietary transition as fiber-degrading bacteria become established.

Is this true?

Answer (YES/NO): YES